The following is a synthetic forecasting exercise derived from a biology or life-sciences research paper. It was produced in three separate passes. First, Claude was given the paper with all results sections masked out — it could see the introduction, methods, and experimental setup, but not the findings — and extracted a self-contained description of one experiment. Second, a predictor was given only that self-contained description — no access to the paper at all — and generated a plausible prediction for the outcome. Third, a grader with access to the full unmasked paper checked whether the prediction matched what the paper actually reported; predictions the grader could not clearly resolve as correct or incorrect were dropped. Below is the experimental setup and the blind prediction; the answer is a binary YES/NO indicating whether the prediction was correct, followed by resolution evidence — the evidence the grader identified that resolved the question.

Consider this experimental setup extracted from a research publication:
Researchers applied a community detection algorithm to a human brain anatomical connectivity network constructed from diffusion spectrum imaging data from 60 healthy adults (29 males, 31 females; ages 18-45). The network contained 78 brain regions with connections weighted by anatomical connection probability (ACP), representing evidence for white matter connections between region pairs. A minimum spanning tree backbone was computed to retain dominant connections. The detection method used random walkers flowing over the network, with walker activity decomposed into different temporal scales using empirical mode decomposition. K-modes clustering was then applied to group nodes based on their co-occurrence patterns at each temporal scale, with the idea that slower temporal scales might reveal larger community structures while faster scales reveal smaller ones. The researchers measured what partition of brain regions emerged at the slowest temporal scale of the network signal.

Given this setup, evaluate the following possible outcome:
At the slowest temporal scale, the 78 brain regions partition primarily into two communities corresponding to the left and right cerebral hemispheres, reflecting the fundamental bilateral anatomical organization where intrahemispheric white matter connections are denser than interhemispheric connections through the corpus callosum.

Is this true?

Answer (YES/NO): YES